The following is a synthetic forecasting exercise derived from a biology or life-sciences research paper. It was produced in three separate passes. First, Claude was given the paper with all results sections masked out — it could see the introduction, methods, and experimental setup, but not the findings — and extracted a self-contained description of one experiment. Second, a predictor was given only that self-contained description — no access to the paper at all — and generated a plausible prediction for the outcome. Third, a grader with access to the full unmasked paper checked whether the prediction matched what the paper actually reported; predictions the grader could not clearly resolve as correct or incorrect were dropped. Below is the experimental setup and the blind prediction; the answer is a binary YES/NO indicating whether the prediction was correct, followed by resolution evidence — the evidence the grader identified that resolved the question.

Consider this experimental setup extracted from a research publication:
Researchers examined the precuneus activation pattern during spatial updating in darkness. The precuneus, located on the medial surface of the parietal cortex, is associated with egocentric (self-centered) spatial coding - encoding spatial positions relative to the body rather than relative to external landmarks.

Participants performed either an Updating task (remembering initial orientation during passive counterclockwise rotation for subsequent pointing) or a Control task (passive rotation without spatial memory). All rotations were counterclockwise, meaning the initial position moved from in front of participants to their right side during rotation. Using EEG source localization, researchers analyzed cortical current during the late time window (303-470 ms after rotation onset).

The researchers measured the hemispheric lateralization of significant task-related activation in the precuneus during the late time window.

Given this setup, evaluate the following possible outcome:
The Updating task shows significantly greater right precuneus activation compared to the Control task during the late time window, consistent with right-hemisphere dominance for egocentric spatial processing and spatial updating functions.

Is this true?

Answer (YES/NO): NO